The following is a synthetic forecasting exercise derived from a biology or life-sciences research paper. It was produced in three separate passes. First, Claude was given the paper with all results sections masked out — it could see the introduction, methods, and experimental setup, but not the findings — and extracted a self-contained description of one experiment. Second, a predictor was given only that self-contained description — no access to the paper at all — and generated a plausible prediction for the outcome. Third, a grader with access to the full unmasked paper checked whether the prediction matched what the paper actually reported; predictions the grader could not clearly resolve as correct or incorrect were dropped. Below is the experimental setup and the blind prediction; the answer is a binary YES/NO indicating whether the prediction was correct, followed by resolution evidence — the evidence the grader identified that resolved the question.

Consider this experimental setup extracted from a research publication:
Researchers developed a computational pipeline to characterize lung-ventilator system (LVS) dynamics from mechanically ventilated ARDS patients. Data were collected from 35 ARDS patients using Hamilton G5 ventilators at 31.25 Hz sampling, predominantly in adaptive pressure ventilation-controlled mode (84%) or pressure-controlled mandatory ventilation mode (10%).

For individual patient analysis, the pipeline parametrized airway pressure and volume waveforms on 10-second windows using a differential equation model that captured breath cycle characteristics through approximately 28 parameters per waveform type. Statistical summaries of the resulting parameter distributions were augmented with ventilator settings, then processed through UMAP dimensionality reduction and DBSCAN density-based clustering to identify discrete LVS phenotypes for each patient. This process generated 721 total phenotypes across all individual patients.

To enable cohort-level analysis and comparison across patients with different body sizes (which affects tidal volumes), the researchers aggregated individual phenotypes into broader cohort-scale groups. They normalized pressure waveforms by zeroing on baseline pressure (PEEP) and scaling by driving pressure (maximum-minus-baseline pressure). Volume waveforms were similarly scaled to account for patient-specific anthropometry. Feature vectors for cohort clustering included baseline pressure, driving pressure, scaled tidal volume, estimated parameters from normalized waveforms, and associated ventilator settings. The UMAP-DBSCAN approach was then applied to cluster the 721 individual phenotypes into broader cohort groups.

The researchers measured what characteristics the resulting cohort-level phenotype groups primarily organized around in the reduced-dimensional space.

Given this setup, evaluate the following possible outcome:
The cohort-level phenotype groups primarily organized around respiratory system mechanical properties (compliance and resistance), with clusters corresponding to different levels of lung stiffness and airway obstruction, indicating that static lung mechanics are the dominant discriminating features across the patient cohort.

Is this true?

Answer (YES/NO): NO